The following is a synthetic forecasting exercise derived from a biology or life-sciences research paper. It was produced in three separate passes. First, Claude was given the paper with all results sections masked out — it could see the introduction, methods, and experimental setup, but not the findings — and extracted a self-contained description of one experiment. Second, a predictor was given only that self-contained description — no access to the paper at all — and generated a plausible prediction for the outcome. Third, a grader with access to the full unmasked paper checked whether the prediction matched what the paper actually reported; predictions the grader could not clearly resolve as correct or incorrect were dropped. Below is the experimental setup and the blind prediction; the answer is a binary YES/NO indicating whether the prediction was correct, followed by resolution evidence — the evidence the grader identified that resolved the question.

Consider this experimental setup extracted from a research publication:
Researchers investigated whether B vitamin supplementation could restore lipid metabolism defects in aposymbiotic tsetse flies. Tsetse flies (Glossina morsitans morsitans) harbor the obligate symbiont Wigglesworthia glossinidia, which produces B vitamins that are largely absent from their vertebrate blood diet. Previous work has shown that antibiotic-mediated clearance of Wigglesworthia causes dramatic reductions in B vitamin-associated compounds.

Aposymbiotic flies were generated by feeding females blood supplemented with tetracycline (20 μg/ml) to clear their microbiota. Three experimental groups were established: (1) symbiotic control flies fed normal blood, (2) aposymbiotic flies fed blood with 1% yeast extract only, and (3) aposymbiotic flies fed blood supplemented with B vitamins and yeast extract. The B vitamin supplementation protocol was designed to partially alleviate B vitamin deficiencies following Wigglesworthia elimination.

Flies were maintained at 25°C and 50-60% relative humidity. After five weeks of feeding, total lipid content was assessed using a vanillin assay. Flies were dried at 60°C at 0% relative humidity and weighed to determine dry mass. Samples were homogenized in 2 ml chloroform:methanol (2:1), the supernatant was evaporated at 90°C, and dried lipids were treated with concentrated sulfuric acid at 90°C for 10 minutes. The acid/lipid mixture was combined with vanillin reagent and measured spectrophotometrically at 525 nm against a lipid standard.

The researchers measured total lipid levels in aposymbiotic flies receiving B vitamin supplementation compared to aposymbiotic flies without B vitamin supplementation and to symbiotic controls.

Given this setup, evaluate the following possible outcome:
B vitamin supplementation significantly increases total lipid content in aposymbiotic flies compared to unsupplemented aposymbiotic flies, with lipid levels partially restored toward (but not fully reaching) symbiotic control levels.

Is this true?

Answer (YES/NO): NO